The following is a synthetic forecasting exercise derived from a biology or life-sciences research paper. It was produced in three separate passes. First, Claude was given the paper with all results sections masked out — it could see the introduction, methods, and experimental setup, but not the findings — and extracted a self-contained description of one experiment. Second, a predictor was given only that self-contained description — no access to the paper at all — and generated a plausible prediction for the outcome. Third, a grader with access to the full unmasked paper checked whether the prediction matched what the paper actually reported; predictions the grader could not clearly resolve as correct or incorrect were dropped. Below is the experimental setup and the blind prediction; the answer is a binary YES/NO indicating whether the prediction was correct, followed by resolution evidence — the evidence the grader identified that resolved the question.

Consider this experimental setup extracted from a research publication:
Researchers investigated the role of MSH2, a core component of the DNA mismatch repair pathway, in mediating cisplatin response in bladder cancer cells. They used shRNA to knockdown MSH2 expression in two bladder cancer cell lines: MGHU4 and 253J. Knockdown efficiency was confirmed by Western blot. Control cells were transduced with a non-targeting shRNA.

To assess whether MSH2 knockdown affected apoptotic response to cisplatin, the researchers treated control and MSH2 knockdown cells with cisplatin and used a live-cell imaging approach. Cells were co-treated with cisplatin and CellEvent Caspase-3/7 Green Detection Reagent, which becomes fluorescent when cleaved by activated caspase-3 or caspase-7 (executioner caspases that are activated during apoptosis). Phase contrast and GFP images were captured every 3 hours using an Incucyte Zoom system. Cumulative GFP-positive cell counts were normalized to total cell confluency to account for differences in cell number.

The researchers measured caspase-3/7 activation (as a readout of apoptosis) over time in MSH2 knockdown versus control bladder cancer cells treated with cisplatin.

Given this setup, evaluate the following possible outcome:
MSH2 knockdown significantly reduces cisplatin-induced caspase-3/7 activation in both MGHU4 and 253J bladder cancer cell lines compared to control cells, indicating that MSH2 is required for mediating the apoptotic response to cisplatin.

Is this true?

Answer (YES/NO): YES